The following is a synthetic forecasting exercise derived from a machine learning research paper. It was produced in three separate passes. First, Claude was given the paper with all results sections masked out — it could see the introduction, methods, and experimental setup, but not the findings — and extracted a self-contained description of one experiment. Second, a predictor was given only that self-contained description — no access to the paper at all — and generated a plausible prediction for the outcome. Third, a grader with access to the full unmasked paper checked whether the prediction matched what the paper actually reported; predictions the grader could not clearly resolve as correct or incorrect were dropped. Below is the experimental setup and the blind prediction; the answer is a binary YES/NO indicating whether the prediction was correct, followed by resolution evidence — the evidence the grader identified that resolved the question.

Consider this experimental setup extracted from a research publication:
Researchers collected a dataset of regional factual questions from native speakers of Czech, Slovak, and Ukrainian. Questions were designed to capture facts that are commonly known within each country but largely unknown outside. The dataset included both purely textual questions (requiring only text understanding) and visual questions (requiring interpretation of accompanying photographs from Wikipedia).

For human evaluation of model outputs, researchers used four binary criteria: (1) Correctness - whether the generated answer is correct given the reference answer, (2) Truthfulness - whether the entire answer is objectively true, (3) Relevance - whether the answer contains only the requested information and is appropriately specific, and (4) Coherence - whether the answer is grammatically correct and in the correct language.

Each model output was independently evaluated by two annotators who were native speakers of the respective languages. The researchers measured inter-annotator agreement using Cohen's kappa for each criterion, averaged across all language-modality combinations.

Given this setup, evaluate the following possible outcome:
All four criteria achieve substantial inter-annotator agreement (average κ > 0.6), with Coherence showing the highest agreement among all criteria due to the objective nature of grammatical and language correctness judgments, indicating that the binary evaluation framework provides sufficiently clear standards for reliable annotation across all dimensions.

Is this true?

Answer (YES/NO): NO